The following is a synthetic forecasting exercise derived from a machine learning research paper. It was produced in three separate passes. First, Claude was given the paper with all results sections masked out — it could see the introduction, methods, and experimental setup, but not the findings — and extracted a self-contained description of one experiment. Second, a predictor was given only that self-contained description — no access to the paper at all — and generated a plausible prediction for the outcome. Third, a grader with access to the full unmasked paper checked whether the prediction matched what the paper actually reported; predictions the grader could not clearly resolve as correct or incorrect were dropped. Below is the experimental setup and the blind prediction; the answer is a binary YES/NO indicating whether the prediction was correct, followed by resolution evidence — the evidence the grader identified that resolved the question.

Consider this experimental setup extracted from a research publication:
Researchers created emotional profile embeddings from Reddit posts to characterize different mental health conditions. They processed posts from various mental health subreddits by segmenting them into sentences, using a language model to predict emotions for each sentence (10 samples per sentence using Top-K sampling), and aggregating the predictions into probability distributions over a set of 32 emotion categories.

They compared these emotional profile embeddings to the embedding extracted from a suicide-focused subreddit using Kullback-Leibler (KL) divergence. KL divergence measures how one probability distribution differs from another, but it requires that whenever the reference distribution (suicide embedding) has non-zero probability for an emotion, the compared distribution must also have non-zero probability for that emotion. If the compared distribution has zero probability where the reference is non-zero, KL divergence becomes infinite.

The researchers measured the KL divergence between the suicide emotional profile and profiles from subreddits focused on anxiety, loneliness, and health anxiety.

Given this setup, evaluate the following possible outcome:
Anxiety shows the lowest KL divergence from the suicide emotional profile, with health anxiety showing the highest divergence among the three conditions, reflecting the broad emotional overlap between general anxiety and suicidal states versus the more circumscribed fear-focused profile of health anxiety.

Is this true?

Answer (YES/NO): NO